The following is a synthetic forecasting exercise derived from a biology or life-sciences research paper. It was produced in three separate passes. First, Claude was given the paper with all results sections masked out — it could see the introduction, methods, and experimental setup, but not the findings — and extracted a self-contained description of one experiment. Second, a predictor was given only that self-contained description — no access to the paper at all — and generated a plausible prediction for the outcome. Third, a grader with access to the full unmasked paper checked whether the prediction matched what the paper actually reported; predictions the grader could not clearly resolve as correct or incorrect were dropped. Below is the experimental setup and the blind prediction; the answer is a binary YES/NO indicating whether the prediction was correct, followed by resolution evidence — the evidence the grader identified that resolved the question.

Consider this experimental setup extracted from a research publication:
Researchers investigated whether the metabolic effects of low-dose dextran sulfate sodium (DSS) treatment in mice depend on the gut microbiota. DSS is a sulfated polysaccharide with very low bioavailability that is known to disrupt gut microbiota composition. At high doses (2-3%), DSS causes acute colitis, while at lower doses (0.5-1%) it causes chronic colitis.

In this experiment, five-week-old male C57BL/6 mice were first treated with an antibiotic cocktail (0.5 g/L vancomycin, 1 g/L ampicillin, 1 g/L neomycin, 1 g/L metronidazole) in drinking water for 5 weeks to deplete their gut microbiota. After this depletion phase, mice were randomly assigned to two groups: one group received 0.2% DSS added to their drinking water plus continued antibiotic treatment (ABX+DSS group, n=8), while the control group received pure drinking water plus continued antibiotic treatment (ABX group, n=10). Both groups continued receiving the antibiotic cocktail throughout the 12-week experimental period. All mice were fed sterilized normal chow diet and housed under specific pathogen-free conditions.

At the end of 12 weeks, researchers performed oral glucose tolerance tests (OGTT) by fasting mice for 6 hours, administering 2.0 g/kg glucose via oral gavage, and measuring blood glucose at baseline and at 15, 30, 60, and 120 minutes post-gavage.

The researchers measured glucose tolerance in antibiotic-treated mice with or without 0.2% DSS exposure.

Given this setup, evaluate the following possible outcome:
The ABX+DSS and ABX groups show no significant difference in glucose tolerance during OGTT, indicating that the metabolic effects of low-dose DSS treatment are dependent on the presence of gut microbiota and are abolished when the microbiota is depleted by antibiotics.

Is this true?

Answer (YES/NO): YES